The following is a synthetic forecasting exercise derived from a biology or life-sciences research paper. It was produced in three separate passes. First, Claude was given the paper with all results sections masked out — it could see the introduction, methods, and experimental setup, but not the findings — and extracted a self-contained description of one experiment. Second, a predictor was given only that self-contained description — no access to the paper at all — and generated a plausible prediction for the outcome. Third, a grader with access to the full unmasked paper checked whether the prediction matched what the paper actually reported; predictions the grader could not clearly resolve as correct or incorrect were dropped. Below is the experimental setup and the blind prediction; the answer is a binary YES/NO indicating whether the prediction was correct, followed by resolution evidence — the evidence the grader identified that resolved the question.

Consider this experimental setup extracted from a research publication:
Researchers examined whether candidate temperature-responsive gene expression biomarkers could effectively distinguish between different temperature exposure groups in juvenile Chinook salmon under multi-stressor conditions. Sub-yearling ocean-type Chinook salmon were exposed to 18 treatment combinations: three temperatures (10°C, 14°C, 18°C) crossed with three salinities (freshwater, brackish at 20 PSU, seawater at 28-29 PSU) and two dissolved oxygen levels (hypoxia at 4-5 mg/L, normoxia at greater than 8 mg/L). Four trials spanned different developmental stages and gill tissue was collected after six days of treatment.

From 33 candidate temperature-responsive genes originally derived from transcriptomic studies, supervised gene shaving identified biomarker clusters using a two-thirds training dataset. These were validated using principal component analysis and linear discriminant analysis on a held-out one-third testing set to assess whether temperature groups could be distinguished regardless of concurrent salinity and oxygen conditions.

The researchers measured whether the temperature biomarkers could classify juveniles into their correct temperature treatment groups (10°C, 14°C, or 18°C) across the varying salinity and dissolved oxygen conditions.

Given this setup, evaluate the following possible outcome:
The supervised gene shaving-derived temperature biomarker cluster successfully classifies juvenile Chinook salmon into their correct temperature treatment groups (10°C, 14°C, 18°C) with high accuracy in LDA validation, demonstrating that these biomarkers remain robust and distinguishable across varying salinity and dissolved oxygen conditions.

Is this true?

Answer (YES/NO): YES